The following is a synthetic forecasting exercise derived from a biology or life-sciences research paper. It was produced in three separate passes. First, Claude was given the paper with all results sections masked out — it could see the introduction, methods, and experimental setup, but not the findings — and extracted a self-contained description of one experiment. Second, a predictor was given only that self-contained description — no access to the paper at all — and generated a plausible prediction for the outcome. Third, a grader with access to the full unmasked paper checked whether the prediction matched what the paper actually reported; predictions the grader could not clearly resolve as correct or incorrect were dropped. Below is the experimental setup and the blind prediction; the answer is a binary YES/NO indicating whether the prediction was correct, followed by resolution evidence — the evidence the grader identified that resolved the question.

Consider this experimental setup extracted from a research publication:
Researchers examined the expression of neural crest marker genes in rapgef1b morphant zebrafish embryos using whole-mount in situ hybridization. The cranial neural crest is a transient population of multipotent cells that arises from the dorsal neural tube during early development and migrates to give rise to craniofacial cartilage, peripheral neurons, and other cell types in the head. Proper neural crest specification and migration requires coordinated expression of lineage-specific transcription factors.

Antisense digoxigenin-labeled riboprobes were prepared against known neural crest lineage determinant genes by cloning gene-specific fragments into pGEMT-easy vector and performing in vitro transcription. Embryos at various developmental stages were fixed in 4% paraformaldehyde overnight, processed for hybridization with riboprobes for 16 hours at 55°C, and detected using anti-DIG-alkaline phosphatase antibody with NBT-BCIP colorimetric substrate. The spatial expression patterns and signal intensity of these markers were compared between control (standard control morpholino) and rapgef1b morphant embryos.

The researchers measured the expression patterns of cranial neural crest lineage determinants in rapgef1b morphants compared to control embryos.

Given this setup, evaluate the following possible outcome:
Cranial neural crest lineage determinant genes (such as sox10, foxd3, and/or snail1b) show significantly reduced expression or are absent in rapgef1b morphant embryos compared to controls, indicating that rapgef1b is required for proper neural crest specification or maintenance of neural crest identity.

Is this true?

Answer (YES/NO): YES